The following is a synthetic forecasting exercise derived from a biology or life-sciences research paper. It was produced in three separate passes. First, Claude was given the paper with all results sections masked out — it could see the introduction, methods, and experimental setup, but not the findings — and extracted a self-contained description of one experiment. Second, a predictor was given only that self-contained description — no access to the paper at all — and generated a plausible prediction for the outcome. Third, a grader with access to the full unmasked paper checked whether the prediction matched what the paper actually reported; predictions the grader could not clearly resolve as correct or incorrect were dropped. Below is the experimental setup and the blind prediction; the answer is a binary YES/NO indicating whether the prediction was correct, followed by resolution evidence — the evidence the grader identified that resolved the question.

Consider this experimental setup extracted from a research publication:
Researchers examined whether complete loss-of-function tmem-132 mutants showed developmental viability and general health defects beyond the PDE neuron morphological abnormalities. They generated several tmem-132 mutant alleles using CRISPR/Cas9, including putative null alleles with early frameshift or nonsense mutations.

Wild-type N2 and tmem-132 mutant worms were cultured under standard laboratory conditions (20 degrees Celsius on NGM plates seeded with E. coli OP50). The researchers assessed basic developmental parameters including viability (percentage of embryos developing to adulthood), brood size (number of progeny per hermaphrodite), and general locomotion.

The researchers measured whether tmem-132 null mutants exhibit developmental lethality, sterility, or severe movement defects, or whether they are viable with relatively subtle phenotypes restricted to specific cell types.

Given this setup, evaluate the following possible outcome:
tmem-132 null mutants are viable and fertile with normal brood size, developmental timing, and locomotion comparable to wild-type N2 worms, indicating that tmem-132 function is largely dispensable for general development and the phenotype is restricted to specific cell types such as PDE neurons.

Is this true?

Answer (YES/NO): YES